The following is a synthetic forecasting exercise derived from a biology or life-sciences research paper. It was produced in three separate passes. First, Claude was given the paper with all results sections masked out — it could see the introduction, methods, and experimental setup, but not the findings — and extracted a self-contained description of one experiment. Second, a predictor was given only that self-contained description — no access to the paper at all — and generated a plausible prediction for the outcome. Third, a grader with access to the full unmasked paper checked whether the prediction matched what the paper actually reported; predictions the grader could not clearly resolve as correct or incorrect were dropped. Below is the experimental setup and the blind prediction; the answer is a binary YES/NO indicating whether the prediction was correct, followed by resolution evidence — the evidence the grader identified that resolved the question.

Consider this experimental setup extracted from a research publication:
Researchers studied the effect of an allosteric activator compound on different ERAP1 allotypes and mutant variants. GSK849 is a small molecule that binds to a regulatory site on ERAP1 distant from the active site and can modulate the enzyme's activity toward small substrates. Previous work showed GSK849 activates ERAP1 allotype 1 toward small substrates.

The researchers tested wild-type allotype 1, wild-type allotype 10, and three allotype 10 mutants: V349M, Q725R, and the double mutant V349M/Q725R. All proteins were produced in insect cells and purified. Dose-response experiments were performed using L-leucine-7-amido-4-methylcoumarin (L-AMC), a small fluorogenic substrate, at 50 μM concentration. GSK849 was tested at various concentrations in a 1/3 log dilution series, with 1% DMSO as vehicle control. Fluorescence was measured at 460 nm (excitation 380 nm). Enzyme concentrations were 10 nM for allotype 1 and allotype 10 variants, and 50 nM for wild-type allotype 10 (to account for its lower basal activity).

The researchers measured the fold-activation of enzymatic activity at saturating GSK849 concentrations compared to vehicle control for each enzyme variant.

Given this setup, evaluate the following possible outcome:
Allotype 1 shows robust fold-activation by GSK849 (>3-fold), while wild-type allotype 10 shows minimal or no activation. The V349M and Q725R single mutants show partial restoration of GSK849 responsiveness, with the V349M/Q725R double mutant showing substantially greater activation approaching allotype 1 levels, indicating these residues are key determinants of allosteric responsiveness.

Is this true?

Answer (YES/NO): NO